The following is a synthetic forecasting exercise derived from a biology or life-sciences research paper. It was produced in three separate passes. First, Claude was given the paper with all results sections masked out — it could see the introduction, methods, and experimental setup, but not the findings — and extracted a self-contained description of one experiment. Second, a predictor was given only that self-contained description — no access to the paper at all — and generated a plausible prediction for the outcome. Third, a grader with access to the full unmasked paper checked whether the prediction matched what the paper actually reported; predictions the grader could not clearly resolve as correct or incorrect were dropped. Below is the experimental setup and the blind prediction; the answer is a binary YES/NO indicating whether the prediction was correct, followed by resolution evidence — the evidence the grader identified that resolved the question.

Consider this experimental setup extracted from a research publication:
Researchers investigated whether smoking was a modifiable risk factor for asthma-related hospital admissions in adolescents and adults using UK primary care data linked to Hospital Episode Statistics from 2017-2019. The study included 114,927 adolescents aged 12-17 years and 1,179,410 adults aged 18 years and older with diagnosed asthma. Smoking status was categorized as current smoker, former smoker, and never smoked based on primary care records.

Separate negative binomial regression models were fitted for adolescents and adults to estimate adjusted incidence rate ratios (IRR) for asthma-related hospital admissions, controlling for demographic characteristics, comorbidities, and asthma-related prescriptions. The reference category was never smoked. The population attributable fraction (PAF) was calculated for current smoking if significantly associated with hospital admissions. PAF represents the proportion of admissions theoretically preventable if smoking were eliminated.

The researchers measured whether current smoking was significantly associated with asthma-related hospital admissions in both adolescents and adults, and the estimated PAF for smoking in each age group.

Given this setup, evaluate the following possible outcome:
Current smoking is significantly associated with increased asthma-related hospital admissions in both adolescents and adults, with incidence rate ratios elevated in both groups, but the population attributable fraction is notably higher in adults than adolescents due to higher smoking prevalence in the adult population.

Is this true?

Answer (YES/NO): NO